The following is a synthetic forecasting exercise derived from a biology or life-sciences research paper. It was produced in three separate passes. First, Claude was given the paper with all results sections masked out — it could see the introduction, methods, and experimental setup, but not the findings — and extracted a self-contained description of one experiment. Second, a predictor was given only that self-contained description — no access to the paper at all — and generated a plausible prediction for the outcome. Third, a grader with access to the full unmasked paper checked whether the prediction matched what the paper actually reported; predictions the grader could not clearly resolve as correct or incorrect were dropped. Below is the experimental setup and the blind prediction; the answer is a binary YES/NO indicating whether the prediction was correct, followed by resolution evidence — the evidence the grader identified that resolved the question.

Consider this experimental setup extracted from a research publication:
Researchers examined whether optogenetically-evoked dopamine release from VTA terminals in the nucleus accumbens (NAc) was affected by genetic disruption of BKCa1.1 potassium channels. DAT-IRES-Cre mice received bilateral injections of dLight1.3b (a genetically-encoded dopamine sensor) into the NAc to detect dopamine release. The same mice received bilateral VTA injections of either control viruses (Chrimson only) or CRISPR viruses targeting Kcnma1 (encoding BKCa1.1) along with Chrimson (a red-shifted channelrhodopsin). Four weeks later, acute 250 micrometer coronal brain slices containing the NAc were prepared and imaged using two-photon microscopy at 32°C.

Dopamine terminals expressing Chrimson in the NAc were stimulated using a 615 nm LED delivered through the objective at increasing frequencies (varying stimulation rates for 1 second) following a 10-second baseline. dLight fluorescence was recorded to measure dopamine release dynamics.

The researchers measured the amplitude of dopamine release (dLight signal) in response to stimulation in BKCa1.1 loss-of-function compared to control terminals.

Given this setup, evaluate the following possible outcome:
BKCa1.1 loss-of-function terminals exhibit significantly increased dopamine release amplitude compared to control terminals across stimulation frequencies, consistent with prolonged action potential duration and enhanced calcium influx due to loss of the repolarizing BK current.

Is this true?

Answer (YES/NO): NO